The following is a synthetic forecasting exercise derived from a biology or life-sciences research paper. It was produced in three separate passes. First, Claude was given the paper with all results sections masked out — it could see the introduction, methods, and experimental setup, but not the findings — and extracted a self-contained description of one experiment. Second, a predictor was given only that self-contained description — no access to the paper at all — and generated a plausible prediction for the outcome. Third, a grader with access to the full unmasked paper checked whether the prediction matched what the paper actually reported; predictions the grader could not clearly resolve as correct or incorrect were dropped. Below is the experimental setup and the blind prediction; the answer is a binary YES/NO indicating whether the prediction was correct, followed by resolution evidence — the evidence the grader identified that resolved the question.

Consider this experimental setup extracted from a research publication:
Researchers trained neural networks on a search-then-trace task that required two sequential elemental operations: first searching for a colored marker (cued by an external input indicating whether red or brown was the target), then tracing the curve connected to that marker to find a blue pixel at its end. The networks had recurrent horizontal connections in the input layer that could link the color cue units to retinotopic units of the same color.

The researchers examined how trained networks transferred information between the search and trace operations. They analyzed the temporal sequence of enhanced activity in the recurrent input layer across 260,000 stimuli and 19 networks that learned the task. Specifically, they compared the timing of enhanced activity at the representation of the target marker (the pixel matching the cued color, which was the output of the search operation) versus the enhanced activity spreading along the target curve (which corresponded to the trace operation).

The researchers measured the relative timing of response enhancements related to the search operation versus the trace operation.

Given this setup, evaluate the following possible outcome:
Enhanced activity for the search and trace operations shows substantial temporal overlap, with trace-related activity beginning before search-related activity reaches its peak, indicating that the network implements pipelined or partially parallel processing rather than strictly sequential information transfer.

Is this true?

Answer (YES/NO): NO